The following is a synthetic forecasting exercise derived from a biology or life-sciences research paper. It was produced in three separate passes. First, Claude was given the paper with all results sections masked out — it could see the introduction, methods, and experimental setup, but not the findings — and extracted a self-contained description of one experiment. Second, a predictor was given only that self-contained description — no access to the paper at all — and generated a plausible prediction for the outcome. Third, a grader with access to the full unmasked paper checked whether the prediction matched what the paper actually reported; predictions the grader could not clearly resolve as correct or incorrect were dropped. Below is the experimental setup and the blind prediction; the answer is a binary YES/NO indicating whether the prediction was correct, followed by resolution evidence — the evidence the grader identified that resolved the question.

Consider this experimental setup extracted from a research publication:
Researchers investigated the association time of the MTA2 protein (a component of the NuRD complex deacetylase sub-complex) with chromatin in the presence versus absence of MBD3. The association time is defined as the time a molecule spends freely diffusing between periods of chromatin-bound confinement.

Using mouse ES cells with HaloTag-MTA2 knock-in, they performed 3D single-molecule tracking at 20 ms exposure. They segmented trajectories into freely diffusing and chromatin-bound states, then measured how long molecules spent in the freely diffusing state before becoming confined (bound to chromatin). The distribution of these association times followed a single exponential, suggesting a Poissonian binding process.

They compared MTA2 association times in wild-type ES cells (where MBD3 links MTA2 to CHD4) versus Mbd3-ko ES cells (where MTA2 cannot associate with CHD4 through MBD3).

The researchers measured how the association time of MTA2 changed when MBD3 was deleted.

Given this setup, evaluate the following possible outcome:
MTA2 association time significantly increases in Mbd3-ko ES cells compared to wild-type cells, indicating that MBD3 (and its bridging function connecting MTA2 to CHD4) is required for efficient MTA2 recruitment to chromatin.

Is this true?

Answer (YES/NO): YES